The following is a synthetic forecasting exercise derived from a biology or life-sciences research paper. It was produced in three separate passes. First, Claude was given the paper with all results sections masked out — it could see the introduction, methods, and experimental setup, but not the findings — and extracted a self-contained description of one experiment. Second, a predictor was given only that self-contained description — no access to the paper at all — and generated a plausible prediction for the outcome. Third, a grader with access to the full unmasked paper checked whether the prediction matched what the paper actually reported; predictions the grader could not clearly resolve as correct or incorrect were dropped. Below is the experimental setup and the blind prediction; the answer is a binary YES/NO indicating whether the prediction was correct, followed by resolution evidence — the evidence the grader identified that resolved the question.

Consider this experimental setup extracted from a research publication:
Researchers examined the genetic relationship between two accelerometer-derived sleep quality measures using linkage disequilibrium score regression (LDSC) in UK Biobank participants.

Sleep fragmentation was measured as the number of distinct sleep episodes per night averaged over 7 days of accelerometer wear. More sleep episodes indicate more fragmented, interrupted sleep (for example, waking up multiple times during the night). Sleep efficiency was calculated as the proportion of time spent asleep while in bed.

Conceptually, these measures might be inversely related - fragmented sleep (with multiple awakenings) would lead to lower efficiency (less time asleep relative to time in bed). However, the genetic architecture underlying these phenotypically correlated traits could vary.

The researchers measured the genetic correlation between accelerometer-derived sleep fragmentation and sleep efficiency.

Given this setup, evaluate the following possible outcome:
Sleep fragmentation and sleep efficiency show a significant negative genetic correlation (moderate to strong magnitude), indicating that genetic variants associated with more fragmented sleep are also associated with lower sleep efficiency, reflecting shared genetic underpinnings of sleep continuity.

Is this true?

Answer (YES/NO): NO